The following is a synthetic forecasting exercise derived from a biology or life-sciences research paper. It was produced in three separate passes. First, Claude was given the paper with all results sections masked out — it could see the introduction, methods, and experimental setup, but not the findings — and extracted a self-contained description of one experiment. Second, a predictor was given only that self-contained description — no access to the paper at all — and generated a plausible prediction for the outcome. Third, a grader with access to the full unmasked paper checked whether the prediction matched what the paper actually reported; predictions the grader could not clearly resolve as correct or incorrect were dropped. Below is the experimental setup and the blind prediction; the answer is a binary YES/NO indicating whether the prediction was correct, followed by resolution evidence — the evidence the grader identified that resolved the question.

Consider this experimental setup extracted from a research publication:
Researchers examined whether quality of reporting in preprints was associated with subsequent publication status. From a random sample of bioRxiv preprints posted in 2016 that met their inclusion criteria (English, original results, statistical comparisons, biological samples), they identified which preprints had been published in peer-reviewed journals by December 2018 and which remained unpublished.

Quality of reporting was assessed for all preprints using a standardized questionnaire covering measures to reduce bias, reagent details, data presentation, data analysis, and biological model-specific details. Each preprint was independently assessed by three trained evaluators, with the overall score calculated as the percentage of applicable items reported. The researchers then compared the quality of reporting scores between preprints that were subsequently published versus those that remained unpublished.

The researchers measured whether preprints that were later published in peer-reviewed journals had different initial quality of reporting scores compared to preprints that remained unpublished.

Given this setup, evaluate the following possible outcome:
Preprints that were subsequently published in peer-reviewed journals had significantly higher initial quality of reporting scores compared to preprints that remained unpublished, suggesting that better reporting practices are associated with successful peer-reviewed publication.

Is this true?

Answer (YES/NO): YES